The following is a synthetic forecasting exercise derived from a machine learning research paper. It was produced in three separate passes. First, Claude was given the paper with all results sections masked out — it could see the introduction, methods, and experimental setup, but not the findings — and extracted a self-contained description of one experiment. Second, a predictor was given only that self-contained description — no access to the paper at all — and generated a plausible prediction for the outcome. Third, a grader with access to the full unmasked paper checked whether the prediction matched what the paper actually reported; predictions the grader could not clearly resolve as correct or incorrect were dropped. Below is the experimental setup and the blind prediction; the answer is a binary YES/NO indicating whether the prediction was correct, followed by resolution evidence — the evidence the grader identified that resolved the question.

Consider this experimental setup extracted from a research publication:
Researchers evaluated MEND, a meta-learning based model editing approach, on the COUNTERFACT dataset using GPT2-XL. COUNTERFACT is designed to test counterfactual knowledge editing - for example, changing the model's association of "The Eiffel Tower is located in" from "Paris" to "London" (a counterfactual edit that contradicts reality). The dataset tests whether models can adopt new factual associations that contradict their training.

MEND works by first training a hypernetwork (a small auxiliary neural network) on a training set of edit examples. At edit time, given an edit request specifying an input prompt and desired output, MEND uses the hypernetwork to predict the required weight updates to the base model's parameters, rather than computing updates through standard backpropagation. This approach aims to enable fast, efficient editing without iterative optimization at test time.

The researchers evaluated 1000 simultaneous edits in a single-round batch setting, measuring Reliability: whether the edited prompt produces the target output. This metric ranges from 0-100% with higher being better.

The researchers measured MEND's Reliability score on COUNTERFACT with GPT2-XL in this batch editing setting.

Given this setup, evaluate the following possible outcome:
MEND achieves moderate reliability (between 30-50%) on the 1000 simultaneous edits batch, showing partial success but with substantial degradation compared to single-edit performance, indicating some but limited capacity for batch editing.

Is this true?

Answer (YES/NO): NO